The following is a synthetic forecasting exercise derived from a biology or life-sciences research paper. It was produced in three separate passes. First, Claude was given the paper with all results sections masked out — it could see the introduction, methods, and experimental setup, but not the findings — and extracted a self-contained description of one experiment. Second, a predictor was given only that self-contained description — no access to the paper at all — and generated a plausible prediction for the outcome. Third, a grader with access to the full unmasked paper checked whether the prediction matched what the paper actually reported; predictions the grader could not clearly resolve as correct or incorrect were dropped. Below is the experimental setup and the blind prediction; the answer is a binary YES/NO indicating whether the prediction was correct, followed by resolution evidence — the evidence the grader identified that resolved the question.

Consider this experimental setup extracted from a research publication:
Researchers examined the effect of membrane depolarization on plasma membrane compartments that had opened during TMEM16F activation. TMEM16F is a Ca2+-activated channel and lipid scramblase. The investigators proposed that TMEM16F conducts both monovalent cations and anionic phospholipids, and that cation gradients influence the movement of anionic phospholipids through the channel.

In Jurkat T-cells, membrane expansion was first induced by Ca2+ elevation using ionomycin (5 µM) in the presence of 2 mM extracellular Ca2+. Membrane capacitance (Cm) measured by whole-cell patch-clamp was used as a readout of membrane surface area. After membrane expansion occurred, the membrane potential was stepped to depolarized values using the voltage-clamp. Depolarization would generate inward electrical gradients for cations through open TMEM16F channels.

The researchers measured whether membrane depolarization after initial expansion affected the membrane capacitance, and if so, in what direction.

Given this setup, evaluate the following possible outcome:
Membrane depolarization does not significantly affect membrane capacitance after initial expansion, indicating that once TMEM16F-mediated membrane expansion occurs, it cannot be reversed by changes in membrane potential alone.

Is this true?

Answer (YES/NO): NO